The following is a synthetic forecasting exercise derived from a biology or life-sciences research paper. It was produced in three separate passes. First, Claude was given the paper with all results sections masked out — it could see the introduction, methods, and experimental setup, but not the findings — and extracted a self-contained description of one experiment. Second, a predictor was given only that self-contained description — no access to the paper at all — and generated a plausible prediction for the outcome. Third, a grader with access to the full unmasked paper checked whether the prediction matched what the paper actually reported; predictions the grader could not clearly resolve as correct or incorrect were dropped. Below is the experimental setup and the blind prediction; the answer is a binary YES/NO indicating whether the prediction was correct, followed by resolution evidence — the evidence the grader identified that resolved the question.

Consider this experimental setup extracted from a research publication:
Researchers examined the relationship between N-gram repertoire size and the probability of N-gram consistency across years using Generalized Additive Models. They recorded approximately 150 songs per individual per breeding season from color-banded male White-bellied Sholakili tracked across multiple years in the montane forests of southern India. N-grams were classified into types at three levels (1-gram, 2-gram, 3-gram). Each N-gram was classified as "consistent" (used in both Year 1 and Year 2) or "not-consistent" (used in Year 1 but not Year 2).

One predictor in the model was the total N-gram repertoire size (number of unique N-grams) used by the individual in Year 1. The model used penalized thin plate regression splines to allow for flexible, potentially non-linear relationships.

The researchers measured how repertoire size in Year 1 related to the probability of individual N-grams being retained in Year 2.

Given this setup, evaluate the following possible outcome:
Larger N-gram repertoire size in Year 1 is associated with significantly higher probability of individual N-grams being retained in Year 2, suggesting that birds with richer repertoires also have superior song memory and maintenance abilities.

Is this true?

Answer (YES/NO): NO